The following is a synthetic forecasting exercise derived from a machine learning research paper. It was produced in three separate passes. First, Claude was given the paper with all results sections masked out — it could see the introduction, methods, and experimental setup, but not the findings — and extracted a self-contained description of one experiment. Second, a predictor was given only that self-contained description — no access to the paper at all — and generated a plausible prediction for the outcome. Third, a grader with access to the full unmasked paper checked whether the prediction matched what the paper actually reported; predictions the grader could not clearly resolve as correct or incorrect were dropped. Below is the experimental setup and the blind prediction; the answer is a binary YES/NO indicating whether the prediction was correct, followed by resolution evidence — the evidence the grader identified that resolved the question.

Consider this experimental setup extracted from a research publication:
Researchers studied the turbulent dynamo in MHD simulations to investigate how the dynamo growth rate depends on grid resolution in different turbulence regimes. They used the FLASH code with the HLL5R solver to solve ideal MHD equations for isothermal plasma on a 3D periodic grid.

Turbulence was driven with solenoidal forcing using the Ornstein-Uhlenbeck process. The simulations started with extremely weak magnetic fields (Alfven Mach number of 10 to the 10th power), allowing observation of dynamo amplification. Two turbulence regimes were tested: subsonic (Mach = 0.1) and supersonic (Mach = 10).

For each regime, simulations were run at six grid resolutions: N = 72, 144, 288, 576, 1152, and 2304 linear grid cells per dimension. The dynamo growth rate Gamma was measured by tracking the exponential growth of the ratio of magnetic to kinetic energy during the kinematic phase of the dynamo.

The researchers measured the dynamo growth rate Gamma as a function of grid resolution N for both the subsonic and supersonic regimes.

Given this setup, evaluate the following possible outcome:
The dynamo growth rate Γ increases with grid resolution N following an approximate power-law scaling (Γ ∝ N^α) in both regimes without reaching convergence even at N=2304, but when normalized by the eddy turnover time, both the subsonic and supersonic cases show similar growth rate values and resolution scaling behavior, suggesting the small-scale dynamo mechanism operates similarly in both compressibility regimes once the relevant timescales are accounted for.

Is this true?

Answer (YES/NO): NO